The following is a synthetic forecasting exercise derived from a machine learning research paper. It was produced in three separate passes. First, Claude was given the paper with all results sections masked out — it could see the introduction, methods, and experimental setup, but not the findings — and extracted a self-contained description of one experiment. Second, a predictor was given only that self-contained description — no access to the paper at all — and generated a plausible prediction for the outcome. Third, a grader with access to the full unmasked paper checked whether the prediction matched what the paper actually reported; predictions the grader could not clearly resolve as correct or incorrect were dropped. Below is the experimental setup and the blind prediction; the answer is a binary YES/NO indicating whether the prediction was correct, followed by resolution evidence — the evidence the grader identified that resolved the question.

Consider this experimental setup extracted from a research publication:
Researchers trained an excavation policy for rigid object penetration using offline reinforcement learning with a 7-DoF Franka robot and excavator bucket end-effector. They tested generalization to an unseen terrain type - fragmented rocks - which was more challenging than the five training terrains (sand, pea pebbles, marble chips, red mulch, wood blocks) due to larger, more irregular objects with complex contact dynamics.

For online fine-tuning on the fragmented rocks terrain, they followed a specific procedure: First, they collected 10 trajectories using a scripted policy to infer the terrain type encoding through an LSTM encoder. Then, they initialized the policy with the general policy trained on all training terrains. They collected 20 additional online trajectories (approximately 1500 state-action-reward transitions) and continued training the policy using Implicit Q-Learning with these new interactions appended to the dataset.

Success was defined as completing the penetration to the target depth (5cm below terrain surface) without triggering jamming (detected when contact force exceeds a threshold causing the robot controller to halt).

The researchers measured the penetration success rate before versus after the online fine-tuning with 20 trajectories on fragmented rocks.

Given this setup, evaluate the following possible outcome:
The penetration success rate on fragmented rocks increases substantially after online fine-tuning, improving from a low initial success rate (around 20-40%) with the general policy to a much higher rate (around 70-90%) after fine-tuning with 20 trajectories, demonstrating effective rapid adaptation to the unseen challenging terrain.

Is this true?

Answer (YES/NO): NO